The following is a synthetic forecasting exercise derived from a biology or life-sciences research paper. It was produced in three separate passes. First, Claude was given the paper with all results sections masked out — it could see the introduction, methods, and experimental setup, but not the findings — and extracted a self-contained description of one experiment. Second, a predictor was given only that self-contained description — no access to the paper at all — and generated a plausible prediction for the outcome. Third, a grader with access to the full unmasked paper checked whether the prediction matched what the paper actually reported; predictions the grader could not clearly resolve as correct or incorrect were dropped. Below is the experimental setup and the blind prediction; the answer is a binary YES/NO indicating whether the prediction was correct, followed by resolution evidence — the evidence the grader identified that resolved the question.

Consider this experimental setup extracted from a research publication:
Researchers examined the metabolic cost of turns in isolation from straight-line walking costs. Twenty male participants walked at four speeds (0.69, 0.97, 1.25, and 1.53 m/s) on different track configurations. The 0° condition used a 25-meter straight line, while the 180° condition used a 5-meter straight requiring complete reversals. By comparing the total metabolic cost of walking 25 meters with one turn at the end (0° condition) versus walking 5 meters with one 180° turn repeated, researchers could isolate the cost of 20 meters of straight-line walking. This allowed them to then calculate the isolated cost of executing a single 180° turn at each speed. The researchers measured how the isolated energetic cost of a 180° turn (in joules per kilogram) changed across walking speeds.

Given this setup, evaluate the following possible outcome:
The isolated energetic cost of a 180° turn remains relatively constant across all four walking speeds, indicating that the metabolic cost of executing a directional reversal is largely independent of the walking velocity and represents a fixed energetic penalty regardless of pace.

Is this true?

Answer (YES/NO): NO